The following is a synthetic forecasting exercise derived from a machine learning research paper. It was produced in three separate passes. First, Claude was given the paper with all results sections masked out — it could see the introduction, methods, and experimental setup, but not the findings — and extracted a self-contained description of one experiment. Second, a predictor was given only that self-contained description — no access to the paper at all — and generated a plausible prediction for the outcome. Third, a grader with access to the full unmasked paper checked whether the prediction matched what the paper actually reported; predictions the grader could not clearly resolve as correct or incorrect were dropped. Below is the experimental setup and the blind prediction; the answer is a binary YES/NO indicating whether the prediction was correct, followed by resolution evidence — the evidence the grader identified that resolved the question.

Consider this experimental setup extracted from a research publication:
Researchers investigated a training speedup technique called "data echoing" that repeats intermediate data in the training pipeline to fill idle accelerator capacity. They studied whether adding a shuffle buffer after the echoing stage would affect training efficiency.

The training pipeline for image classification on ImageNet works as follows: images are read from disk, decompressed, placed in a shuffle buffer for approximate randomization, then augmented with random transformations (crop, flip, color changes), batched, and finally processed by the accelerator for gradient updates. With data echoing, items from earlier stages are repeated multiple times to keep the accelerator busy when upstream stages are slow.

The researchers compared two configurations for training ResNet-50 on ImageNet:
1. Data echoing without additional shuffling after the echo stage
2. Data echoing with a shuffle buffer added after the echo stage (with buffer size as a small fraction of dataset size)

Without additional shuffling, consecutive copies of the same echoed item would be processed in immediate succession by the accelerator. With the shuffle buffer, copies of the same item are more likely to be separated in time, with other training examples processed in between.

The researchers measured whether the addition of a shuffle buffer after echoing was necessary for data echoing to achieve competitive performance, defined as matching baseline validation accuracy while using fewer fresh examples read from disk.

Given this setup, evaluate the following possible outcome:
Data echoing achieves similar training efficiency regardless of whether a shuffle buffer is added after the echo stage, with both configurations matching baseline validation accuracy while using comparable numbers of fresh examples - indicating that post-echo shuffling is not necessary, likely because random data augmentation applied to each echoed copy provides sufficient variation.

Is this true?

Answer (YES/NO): NO